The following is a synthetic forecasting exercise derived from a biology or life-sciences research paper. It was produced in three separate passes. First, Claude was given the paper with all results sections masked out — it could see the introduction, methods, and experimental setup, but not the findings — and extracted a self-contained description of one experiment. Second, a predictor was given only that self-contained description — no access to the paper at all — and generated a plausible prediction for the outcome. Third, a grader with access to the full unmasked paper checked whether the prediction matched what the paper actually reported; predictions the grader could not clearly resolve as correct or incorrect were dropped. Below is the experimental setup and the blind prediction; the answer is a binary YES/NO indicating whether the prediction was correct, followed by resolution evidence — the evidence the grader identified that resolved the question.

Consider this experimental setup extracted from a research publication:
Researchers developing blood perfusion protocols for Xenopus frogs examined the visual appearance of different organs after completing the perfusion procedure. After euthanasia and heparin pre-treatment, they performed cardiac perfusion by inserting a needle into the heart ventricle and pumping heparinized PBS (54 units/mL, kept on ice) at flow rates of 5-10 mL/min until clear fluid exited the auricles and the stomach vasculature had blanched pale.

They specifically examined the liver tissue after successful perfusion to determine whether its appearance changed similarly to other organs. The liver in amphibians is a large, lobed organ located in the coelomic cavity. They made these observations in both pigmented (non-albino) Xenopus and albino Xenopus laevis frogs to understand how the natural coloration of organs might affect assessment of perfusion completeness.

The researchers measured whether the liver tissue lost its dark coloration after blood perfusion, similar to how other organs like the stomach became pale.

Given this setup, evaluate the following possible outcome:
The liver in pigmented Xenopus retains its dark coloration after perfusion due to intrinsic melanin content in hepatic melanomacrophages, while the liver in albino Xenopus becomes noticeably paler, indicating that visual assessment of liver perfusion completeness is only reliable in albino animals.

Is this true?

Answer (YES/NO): NO